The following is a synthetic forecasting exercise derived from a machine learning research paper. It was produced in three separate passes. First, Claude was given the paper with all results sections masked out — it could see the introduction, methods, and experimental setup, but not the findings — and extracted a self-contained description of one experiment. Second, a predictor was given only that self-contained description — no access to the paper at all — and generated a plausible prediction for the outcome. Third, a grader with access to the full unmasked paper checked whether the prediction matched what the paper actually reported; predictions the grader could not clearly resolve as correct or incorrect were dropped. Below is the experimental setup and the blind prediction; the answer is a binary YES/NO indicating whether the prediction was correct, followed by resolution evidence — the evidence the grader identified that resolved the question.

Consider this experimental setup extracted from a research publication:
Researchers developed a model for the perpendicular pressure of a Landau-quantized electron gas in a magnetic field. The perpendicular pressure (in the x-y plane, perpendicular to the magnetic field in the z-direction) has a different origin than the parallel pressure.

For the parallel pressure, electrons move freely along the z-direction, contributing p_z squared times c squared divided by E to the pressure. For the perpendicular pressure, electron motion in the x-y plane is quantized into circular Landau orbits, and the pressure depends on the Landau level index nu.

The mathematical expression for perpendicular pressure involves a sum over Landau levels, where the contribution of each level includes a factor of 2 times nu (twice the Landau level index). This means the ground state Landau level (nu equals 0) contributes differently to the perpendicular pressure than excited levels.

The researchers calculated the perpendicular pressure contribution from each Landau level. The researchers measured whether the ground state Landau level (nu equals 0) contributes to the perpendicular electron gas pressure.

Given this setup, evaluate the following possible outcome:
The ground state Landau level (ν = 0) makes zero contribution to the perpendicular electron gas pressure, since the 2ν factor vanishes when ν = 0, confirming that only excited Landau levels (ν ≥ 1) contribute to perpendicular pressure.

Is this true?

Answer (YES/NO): YES